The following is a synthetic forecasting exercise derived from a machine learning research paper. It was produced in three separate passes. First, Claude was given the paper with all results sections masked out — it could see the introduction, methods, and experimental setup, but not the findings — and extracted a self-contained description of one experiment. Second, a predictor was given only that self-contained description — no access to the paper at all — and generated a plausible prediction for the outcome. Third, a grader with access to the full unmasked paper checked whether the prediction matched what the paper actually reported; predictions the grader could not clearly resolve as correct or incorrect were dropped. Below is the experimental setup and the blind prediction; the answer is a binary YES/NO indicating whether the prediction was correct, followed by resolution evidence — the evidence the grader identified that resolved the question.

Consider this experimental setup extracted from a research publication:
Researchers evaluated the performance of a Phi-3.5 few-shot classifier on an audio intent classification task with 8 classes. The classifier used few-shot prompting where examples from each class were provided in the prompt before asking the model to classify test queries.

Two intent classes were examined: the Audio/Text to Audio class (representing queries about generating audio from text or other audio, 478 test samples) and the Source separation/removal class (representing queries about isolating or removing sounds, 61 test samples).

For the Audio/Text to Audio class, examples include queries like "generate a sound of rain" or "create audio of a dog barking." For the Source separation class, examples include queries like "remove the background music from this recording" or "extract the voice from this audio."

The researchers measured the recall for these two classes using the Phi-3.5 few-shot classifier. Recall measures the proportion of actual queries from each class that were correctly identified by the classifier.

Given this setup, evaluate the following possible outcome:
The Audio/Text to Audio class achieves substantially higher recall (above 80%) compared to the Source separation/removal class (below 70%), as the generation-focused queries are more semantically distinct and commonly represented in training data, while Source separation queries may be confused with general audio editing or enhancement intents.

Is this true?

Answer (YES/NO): NO